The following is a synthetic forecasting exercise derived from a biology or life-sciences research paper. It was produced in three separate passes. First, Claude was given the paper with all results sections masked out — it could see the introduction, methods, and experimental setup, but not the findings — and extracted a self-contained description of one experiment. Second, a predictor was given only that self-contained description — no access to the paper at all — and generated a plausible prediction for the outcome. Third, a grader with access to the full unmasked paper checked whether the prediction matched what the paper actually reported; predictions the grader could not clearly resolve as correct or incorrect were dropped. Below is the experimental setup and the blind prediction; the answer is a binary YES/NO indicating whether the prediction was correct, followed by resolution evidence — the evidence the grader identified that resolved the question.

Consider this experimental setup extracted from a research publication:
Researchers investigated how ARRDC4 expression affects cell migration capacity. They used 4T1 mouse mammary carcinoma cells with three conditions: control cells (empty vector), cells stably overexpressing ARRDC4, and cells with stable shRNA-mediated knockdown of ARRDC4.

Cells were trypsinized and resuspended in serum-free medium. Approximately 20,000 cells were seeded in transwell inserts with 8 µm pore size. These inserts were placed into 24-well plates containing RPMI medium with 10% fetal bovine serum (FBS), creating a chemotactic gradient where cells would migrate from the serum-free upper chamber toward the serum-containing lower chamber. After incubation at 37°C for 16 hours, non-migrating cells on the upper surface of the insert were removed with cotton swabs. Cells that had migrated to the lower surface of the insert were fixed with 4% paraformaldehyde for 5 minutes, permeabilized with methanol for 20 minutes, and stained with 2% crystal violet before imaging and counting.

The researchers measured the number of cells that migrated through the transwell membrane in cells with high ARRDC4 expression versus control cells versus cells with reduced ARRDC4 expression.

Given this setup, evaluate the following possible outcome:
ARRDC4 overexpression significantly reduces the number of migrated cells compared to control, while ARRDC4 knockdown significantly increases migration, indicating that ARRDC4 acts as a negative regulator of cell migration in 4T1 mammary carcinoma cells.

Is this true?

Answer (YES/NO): YES